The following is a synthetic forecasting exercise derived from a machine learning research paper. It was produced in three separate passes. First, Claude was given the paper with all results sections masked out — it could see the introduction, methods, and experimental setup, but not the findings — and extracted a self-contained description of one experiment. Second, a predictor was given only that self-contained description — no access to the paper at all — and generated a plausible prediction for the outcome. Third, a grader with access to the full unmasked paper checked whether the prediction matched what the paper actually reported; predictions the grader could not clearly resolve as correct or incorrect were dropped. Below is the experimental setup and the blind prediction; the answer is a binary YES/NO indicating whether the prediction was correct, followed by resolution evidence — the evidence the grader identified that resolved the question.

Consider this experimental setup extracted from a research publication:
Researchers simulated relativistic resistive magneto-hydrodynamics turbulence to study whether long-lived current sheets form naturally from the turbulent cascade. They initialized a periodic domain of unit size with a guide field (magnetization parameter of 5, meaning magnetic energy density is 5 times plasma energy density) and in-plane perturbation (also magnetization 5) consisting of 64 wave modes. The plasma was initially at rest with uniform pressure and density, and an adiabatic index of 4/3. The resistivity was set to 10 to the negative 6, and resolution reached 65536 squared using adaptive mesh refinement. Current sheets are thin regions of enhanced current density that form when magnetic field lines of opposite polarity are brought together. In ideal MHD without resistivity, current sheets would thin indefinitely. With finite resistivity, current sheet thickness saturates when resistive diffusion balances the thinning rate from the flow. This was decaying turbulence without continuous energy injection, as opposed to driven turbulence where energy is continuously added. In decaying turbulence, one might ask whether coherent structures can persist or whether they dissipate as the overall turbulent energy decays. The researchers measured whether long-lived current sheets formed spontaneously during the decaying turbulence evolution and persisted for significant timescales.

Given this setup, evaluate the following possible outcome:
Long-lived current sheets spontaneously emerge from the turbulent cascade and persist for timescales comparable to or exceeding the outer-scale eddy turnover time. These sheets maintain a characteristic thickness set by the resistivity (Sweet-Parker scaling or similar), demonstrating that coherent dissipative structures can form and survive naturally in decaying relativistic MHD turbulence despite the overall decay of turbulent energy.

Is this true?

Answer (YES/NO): YES